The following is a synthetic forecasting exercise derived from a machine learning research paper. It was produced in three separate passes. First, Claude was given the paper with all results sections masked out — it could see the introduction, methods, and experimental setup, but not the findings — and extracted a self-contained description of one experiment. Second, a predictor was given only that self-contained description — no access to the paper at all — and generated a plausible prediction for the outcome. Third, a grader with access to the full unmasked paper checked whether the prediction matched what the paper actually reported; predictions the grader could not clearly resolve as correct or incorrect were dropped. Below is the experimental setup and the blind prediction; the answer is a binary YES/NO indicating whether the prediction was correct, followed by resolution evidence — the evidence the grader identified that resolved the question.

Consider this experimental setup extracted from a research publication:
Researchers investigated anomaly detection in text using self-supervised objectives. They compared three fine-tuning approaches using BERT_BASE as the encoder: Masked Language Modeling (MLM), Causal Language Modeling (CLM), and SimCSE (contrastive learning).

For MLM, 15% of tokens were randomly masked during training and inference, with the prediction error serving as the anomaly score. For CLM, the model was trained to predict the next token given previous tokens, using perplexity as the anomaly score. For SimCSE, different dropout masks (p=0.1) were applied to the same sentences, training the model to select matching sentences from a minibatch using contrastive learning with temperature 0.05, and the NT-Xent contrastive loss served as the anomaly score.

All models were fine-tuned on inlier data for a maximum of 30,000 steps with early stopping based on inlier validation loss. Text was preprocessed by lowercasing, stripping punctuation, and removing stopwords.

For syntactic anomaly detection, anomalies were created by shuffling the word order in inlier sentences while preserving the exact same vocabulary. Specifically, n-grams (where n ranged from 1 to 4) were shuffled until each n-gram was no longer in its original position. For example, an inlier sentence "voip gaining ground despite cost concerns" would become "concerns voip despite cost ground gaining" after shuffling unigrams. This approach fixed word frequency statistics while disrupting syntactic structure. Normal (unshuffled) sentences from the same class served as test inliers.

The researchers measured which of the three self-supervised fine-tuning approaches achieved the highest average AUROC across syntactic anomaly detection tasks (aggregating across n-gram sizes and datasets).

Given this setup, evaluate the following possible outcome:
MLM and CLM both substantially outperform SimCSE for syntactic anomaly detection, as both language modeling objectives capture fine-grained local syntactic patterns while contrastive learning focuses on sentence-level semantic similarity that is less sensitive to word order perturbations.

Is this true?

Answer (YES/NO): YES